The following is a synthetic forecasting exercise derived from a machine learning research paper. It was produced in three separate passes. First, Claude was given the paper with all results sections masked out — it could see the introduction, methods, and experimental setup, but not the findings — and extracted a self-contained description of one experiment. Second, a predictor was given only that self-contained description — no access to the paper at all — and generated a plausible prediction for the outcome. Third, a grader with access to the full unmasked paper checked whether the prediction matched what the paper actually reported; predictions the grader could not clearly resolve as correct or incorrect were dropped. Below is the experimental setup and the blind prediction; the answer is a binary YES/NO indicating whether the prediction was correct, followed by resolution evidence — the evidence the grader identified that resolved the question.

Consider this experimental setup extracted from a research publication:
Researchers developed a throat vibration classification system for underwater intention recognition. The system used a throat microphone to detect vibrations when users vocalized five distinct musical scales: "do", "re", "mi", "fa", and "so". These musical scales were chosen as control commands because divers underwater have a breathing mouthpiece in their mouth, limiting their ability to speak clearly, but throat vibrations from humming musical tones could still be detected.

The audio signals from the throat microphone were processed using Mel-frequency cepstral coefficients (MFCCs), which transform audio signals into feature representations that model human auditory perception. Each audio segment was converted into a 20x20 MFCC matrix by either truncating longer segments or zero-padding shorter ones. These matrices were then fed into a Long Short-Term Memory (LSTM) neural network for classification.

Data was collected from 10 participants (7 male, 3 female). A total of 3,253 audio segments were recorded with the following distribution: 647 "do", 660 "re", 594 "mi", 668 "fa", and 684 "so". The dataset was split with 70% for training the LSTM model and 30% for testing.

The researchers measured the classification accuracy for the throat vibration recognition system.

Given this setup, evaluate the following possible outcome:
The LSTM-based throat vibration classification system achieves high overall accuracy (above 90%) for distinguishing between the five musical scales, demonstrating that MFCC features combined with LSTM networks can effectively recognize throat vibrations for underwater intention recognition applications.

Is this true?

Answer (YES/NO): NO